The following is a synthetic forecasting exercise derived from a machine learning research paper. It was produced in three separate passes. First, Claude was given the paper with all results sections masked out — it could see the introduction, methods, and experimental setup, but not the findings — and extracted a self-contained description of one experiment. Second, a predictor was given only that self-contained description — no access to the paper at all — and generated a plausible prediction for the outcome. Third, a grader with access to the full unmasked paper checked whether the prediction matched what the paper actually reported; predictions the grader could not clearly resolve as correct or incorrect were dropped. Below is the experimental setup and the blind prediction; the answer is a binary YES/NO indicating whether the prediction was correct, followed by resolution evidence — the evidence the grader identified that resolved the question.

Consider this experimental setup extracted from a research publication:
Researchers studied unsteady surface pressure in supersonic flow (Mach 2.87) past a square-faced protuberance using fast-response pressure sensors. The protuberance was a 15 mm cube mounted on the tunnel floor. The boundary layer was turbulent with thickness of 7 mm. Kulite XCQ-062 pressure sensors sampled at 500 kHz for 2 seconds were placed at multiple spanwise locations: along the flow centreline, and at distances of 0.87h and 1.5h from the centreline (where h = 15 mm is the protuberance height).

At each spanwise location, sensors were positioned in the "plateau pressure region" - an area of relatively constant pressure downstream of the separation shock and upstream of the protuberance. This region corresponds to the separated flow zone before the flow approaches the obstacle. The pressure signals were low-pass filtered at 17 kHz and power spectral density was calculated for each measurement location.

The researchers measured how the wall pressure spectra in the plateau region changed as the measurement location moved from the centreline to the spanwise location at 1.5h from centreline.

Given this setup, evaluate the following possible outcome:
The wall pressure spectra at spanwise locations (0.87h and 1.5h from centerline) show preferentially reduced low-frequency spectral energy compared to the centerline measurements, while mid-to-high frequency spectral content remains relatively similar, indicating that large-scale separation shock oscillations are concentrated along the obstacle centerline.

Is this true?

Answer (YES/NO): NO